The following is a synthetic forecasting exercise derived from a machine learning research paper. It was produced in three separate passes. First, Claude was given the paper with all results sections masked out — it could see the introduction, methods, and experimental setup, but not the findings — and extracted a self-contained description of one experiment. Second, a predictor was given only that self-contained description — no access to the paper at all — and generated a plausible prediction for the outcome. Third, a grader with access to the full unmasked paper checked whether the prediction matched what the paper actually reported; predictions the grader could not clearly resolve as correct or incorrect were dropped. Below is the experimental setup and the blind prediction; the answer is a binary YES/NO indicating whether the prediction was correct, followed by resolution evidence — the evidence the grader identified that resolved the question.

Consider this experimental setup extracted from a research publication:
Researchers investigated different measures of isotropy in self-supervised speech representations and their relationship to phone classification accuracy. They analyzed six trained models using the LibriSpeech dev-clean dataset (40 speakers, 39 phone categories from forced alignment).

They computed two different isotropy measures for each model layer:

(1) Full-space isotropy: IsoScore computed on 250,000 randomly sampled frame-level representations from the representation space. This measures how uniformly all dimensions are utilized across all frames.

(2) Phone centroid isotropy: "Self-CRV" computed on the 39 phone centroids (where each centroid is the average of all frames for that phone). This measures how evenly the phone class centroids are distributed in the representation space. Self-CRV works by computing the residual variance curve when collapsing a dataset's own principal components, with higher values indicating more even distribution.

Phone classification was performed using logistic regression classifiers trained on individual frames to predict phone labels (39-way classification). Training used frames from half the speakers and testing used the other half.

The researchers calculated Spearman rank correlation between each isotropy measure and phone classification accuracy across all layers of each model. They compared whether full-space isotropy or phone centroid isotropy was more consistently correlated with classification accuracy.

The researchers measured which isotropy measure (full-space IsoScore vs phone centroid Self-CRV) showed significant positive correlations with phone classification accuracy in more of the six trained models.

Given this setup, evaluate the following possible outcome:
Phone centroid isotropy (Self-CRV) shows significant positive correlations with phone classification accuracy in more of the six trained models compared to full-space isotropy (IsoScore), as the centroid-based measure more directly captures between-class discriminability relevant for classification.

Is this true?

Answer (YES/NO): YES